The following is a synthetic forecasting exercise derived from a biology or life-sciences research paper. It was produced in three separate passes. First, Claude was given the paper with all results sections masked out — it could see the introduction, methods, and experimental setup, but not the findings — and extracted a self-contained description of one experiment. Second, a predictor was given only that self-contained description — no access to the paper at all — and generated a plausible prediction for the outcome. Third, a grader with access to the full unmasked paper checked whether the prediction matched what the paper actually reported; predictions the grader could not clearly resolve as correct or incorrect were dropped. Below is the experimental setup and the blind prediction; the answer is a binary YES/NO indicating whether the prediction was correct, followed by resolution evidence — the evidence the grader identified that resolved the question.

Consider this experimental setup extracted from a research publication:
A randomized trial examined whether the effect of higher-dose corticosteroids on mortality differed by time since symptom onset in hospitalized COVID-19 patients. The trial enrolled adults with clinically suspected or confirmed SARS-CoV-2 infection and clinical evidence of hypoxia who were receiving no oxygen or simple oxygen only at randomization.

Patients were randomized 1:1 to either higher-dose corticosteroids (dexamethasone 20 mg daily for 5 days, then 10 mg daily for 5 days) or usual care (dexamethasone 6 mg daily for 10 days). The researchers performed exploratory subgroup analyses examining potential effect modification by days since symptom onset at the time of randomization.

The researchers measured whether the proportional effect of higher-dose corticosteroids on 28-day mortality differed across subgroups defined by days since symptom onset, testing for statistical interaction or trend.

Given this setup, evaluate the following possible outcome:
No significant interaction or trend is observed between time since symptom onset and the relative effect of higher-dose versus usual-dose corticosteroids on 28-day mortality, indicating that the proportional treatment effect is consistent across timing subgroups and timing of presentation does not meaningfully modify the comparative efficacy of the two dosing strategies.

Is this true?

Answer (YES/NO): YES